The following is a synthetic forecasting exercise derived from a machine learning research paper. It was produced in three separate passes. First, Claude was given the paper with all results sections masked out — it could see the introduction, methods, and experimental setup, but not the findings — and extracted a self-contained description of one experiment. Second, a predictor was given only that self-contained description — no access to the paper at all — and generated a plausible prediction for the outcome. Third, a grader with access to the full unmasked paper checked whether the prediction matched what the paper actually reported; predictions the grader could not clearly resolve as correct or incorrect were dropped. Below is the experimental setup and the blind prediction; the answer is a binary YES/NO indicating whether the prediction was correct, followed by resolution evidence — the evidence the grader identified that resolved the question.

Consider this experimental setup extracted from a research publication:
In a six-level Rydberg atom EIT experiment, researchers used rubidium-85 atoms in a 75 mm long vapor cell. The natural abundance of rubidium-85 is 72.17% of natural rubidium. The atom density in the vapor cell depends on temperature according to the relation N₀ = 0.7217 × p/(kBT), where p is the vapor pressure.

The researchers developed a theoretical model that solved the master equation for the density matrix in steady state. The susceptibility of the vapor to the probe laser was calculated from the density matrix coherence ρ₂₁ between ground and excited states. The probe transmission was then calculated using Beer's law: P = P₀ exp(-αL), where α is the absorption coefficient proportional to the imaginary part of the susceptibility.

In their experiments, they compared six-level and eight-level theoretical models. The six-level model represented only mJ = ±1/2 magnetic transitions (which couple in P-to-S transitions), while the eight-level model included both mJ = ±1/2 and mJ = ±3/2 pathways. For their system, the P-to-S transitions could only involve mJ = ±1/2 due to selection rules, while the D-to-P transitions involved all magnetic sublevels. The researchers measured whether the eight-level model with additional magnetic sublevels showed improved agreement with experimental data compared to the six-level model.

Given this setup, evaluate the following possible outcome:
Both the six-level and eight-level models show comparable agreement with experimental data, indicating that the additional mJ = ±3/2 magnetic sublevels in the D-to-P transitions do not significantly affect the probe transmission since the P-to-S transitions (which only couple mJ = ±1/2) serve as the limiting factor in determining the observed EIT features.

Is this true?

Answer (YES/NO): NO